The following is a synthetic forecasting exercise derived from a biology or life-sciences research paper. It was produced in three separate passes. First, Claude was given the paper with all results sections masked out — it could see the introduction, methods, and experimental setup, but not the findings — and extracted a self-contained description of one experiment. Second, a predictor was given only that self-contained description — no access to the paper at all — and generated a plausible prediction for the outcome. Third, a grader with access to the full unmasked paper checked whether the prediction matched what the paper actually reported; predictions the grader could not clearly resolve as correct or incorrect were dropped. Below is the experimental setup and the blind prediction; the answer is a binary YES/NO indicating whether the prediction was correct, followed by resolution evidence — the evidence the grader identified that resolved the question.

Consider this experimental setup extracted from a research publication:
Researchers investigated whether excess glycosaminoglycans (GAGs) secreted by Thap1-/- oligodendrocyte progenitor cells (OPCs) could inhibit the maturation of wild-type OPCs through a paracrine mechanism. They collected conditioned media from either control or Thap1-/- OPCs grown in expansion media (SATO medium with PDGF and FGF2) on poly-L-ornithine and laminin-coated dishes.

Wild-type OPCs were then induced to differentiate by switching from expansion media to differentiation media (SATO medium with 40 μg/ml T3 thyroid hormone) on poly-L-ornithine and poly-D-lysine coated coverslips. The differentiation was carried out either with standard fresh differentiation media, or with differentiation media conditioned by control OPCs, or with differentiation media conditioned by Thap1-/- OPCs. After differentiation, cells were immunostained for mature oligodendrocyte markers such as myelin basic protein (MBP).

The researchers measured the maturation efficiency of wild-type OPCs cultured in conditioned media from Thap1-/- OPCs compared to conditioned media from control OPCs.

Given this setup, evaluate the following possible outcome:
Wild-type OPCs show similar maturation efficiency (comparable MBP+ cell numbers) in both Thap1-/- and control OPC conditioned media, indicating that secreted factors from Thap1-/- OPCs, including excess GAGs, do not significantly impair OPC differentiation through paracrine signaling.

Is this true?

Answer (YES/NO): NO